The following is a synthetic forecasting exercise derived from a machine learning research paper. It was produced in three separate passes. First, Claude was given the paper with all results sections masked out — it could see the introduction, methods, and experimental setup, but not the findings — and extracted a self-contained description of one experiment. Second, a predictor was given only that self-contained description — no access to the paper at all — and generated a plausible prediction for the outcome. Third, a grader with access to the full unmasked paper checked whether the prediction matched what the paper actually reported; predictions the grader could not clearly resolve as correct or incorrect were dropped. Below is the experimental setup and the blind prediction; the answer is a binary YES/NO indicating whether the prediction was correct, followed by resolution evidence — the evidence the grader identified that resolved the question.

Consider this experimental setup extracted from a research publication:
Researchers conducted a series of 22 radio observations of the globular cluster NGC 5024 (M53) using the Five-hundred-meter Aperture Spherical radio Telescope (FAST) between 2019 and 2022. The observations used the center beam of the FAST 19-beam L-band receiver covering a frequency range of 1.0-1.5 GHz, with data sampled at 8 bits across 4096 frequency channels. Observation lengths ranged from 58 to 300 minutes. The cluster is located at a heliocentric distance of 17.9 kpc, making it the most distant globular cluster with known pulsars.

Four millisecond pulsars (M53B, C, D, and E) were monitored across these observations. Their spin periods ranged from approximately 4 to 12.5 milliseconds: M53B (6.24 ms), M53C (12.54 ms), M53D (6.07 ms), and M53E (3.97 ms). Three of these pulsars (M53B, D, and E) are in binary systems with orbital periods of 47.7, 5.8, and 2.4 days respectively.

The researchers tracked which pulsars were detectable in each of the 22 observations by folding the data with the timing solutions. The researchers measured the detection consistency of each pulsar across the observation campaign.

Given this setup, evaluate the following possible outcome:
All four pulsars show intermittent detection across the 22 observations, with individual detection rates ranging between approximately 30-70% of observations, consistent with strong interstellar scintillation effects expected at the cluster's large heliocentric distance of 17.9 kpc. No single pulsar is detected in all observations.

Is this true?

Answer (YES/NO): NO